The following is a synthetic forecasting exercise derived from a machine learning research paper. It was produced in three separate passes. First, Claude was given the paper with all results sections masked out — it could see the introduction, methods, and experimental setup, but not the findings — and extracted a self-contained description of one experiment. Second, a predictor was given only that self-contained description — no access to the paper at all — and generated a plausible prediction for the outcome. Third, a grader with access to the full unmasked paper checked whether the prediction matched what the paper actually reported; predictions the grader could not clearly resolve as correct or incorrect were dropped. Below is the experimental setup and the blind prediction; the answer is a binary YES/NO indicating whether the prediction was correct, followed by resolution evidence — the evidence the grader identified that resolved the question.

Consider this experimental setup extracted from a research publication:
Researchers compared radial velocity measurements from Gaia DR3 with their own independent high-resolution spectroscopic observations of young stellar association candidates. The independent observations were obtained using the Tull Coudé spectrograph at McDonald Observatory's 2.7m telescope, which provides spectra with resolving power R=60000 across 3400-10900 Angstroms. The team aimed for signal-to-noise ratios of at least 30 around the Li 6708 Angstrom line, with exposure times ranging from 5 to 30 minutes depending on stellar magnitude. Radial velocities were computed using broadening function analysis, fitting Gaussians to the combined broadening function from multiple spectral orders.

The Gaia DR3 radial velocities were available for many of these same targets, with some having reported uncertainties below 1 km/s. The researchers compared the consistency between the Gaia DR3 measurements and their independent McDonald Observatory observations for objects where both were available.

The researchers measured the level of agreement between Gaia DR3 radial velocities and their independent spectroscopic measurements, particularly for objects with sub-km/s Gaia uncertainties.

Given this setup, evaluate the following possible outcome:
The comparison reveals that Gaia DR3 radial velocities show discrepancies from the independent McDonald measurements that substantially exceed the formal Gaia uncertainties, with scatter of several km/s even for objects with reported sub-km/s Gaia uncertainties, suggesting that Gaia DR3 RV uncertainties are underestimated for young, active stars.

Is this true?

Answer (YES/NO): NO